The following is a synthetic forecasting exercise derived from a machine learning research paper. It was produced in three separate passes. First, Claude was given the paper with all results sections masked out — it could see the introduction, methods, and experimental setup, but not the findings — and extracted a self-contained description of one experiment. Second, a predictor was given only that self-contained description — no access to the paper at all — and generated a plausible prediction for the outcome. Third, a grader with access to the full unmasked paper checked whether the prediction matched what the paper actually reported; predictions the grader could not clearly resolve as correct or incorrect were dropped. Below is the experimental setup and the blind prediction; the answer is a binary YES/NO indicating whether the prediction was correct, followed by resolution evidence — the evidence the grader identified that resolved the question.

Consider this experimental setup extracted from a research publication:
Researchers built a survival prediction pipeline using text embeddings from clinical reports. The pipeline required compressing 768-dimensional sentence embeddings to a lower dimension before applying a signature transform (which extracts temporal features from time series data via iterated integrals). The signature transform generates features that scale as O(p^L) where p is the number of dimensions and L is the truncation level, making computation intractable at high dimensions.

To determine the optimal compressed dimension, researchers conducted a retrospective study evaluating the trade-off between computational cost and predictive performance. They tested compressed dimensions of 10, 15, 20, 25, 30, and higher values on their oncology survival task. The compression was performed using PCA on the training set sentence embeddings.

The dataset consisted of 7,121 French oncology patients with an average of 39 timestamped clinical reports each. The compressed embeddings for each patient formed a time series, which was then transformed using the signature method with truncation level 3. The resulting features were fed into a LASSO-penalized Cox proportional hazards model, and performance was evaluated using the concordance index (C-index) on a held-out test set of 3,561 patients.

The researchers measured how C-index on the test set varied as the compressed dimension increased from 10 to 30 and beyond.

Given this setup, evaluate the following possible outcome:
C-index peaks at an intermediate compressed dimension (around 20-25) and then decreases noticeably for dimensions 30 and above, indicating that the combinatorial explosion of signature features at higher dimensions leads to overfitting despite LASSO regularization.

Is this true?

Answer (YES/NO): NO